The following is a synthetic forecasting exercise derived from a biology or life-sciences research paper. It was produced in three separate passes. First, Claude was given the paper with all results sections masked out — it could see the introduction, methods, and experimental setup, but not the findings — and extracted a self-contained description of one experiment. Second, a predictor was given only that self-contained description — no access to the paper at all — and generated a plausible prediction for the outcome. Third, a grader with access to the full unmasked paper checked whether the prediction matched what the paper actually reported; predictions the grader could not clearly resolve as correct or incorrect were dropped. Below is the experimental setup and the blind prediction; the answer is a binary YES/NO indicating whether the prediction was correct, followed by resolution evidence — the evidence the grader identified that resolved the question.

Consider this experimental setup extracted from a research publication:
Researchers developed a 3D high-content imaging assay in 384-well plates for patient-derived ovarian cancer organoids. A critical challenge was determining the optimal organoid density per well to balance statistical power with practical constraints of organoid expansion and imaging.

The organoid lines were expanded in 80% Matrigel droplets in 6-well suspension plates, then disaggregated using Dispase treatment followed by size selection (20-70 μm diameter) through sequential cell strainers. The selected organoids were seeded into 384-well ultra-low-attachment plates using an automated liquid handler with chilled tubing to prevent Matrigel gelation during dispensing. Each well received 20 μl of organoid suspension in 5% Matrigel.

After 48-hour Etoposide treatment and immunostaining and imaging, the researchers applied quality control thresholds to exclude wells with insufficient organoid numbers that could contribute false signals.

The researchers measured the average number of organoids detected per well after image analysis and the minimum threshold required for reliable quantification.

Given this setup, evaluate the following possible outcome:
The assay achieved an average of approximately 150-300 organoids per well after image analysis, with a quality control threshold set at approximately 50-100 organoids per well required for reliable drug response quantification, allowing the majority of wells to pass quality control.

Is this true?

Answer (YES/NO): NO